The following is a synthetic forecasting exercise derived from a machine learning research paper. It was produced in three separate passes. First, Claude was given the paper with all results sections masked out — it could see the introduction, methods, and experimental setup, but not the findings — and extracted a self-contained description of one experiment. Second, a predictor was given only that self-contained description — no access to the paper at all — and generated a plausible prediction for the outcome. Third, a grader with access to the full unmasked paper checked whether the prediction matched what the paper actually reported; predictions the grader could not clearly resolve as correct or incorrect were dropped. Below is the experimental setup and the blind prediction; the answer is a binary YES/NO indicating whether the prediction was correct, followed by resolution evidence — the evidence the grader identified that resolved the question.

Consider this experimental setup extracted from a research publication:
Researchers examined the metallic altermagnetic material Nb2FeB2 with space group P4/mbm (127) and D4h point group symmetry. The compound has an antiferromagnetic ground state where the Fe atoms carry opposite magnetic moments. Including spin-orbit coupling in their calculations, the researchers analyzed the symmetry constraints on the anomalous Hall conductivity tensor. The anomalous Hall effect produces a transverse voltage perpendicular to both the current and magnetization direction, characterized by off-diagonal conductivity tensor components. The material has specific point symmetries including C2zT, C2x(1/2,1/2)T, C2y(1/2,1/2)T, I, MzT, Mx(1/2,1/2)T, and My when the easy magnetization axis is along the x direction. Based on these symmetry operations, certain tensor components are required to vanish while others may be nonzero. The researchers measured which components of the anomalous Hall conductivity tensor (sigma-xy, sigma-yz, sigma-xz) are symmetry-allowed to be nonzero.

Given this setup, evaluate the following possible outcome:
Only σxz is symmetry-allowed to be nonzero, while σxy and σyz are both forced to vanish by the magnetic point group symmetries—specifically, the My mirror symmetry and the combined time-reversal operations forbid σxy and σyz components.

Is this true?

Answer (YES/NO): YES